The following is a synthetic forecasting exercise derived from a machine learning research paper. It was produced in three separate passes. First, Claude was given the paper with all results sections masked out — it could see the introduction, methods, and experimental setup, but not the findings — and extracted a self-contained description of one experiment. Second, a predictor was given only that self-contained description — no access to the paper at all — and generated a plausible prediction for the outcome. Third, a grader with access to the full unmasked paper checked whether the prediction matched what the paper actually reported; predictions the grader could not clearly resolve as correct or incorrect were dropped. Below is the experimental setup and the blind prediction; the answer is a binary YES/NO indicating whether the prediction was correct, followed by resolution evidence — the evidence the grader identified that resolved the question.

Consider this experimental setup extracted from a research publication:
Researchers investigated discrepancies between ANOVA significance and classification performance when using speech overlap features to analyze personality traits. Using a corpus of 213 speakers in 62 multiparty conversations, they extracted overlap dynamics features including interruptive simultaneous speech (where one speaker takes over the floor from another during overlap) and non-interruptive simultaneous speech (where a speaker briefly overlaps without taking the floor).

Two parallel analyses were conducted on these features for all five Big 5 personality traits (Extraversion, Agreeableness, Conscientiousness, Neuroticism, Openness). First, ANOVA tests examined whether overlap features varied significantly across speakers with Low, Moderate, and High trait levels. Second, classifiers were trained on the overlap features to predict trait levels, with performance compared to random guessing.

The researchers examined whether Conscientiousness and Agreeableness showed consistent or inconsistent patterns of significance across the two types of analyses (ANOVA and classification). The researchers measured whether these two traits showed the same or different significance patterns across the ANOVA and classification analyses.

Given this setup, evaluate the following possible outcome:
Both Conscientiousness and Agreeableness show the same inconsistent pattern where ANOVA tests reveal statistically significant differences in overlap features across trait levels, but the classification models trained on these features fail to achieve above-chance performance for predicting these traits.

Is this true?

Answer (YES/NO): NO